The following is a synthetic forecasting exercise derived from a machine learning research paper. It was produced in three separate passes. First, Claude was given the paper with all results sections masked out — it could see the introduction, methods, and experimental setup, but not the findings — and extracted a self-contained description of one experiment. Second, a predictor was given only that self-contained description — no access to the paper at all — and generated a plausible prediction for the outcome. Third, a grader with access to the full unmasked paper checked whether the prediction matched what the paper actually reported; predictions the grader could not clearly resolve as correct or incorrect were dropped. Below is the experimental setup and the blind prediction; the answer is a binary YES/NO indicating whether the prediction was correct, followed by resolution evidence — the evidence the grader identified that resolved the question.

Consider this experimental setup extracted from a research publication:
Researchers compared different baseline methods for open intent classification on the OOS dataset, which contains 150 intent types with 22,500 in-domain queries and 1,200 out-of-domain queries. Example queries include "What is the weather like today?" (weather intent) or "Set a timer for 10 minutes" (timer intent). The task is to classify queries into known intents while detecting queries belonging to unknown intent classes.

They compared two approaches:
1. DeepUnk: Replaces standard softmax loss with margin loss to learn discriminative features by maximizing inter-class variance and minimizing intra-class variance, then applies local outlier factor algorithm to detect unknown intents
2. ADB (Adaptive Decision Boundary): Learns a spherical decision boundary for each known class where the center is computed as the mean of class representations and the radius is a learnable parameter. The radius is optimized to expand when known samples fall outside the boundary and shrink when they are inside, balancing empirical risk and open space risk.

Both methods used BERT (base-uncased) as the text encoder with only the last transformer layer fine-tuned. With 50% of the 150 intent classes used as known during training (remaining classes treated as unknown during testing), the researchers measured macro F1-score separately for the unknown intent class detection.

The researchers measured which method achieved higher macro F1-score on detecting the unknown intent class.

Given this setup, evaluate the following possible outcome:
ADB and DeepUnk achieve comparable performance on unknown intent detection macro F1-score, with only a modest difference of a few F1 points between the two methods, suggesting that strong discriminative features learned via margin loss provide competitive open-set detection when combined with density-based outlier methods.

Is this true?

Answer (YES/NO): YES